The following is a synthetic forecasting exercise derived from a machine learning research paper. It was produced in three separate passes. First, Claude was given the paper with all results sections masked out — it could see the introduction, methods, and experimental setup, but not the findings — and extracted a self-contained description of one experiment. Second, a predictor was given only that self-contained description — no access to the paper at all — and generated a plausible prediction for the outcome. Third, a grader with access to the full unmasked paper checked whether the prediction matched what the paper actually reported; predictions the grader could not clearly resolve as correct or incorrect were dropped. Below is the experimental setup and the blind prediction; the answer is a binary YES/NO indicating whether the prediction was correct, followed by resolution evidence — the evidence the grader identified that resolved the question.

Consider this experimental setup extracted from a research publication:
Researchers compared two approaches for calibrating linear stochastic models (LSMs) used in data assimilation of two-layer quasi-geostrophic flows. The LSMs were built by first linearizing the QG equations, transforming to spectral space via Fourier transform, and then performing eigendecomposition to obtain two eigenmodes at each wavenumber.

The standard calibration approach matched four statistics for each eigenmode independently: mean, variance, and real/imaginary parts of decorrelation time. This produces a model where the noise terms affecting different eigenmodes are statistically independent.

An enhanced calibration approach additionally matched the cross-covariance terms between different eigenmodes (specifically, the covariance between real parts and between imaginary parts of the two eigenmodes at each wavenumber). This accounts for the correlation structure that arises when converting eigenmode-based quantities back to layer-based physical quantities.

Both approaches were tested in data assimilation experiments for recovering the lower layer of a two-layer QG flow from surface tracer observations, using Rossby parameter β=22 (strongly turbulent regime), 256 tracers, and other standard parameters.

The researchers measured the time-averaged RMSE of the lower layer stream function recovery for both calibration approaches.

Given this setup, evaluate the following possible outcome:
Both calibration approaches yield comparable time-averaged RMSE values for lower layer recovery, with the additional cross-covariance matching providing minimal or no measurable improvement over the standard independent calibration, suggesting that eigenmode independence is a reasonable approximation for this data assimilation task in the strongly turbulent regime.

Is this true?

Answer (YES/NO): NO